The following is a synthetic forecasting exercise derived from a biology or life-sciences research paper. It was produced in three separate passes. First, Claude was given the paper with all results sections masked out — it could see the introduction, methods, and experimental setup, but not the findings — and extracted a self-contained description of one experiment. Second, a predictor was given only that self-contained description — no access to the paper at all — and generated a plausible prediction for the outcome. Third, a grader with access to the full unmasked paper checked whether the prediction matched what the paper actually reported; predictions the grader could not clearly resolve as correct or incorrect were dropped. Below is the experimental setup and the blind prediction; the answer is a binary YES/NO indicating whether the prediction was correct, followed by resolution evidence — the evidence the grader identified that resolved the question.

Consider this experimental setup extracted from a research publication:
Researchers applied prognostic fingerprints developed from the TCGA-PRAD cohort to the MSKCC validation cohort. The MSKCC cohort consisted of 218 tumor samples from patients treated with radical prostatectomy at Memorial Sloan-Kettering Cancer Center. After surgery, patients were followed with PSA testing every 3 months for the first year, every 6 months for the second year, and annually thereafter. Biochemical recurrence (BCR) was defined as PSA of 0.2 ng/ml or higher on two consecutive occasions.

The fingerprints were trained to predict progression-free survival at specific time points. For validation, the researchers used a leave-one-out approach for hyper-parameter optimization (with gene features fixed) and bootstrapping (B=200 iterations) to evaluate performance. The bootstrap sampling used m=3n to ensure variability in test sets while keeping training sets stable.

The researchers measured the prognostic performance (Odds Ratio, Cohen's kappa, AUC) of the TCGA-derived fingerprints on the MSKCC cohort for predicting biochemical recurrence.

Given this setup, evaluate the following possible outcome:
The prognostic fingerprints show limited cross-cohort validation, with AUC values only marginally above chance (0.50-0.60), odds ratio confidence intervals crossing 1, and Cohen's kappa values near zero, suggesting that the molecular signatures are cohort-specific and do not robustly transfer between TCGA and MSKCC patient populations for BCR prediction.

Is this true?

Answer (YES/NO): NO